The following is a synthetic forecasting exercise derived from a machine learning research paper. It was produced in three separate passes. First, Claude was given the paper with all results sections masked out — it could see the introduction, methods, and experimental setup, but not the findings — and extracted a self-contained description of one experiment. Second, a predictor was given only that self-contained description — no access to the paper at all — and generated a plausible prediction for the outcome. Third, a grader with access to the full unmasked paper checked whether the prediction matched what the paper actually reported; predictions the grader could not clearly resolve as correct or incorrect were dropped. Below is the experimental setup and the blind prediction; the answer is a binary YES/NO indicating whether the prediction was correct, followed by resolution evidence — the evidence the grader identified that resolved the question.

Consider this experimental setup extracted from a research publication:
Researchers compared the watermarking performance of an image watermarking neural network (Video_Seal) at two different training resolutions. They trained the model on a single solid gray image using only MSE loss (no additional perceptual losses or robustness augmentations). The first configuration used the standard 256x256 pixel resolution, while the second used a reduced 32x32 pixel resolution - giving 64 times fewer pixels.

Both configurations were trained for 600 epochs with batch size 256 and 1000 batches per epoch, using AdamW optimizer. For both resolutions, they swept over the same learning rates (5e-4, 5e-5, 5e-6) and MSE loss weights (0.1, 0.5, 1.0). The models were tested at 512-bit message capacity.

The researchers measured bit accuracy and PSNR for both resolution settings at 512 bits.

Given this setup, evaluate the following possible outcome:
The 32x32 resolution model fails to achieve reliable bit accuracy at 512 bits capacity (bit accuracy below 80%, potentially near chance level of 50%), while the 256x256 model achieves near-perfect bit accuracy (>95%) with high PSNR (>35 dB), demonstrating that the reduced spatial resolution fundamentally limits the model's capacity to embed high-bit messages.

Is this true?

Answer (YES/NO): NO